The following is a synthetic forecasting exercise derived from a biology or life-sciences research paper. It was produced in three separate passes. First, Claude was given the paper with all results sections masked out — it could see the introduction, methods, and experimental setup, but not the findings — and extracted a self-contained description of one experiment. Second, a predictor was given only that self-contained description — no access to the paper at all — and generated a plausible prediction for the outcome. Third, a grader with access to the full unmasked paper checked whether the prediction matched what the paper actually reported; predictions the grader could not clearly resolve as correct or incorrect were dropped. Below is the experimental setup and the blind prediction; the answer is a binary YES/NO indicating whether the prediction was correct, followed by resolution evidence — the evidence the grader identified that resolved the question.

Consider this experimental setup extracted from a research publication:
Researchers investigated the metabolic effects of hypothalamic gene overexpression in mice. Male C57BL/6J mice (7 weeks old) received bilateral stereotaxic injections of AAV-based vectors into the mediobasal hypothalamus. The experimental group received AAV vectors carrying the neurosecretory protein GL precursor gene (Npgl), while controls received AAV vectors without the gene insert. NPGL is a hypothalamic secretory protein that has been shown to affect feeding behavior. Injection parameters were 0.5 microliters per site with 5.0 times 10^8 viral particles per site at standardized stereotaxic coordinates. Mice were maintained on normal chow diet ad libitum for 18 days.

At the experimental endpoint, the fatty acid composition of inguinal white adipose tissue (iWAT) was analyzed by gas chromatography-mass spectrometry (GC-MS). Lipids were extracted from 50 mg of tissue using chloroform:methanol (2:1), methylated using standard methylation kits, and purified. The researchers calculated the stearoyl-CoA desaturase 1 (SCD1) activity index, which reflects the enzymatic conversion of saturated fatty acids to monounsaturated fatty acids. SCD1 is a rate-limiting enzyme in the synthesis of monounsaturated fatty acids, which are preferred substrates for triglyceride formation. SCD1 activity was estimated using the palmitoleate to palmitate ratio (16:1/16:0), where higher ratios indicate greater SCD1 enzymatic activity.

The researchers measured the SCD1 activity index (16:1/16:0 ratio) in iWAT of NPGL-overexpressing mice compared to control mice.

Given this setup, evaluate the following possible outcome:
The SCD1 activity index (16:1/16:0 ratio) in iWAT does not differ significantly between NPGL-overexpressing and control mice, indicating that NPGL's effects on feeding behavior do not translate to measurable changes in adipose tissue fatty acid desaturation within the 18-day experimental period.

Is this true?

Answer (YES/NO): YES